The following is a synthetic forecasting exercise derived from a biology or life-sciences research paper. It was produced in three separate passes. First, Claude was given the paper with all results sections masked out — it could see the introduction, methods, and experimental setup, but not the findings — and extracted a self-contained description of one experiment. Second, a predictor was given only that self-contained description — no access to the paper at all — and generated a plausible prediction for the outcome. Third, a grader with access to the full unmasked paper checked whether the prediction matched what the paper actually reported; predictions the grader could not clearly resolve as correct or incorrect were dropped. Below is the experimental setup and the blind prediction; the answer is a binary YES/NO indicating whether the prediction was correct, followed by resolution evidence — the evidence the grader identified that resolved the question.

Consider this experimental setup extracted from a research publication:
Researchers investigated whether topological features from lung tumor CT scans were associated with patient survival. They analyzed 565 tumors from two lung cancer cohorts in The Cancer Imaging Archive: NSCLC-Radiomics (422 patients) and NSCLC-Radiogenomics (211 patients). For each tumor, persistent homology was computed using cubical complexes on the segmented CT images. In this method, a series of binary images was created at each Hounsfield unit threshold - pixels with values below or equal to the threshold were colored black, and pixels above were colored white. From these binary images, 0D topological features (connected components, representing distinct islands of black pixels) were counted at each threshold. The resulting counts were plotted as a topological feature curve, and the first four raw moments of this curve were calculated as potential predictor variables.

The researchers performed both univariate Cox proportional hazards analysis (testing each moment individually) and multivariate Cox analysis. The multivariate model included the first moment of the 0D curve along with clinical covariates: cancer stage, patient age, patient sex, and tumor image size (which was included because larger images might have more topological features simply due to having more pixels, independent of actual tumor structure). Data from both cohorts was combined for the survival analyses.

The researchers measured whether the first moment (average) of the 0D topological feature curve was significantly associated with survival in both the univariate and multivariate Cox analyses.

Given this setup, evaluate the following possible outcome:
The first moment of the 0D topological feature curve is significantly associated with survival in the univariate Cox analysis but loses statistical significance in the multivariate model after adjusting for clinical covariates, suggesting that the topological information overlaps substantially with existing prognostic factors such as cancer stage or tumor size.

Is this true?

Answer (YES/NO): NO